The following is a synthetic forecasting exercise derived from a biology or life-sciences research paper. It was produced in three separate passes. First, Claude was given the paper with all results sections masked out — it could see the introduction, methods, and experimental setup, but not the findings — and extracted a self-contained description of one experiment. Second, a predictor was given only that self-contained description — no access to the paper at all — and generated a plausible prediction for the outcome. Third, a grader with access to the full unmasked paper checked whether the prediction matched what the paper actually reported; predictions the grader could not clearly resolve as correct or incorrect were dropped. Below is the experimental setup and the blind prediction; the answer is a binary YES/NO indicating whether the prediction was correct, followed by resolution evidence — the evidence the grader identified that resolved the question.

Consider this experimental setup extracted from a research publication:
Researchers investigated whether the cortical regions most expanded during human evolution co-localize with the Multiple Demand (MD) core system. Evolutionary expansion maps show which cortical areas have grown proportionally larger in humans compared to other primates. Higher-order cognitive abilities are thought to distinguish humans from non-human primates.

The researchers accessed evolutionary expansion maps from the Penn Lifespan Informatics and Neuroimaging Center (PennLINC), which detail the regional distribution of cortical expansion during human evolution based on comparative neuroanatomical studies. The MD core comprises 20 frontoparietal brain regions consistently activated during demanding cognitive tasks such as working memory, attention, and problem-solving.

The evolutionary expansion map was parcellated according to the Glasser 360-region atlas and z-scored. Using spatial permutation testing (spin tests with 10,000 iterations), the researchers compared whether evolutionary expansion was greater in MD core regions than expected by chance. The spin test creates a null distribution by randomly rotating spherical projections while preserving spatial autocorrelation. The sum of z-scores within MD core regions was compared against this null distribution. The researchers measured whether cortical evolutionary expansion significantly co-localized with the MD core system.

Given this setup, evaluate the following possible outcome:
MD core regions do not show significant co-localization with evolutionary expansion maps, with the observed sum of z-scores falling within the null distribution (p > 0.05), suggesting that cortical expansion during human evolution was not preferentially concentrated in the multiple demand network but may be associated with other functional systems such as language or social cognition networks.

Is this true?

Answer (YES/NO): NO